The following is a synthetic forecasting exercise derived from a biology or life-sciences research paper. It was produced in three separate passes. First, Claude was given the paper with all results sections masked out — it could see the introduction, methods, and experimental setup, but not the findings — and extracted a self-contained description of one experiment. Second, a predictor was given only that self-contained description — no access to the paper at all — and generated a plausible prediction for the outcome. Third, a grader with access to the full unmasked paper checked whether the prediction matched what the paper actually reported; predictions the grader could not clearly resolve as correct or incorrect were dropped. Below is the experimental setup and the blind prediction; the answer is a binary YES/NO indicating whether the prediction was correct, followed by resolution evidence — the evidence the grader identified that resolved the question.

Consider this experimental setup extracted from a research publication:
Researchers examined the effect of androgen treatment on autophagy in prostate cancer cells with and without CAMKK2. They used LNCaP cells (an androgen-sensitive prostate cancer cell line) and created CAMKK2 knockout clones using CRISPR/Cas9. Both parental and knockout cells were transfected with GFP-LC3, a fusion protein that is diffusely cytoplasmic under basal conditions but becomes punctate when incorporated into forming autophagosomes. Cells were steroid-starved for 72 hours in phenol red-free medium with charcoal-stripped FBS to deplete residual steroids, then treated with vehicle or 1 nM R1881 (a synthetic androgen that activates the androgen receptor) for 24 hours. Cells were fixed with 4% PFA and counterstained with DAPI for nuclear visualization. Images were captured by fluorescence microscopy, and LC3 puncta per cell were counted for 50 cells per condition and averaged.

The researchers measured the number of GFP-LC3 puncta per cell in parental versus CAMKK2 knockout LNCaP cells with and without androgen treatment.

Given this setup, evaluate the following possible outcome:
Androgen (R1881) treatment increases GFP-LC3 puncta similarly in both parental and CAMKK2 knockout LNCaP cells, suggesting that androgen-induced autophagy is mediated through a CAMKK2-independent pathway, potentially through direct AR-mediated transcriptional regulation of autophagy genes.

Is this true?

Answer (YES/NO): NO